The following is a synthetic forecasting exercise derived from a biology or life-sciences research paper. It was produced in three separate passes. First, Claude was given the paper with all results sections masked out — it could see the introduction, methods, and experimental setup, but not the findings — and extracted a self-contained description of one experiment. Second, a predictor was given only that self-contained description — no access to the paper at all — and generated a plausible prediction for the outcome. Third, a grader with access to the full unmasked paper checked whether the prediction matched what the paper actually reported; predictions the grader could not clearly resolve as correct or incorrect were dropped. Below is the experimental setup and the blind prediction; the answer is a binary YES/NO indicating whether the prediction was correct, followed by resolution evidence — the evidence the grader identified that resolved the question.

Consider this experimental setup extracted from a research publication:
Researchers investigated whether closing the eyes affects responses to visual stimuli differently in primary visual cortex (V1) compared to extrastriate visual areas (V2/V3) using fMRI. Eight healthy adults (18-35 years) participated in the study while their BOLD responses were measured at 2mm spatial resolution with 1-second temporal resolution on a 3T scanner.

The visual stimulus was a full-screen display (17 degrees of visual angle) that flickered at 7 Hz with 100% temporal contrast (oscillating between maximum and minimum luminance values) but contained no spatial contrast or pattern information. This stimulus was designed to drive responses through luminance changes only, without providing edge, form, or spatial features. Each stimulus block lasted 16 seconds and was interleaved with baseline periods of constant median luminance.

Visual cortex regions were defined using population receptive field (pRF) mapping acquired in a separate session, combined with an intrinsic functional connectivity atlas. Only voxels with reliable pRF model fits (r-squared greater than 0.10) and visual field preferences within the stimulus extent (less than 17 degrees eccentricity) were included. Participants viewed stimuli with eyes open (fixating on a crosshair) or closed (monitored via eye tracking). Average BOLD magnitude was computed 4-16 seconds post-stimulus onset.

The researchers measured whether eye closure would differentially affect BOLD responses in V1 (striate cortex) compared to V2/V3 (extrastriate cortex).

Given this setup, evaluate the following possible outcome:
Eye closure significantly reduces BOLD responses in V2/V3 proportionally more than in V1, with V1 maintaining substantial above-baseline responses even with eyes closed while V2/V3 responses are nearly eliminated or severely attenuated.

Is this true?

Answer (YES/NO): YES